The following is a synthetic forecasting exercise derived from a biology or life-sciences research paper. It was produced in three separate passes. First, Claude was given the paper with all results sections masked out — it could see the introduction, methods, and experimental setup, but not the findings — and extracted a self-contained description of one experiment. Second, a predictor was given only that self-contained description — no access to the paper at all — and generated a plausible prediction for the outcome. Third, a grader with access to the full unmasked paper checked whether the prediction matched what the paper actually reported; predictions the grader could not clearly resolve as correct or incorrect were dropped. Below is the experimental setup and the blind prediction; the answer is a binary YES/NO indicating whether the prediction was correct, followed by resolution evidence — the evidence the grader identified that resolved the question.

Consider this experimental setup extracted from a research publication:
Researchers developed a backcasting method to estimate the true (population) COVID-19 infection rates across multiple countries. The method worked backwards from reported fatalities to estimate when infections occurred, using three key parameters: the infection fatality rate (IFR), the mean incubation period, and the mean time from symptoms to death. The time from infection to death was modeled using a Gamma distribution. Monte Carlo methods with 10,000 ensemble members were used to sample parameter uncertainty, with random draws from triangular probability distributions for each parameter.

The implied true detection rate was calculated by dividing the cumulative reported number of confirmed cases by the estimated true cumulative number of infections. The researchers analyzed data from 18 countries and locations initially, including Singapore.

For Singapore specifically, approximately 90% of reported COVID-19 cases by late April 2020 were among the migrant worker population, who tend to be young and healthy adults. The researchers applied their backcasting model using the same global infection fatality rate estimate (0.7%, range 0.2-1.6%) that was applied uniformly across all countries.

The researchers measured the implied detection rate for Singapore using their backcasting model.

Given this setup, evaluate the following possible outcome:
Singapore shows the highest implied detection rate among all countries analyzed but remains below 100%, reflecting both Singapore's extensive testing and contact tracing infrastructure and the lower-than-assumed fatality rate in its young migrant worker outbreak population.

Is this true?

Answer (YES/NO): NO